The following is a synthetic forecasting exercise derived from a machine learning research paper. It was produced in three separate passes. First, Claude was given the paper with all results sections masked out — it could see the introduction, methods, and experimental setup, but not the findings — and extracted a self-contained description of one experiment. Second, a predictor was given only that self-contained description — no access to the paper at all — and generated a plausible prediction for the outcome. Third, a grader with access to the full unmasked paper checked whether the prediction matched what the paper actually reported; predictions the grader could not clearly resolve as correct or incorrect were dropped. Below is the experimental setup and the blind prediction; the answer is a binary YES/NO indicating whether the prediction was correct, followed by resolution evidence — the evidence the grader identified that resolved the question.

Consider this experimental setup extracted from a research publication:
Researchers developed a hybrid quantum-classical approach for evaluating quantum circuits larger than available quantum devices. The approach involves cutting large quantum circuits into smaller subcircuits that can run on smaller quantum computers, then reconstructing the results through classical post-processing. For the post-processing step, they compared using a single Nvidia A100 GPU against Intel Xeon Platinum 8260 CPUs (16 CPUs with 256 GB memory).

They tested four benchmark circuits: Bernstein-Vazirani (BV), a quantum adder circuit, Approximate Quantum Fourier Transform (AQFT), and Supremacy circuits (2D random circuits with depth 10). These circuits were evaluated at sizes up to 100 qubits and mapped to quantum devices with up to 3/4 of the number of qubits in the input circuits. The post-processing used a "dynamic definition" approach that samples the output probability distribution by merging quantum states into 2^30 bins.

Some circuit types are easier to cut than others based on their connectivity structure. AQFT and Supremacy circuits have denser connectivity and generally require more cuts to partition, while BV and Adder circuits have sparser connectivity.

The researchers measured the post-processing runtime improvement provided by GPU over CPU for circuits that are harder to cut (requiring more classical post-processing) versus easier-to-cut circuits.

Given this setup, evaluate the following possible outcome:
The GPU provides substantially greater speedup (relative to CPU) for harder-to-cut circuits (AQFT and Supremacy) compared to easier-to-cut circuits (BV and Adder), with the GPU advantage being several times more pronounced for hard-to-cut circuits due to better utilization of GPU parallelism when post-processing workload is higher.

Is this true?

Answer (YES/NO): YES